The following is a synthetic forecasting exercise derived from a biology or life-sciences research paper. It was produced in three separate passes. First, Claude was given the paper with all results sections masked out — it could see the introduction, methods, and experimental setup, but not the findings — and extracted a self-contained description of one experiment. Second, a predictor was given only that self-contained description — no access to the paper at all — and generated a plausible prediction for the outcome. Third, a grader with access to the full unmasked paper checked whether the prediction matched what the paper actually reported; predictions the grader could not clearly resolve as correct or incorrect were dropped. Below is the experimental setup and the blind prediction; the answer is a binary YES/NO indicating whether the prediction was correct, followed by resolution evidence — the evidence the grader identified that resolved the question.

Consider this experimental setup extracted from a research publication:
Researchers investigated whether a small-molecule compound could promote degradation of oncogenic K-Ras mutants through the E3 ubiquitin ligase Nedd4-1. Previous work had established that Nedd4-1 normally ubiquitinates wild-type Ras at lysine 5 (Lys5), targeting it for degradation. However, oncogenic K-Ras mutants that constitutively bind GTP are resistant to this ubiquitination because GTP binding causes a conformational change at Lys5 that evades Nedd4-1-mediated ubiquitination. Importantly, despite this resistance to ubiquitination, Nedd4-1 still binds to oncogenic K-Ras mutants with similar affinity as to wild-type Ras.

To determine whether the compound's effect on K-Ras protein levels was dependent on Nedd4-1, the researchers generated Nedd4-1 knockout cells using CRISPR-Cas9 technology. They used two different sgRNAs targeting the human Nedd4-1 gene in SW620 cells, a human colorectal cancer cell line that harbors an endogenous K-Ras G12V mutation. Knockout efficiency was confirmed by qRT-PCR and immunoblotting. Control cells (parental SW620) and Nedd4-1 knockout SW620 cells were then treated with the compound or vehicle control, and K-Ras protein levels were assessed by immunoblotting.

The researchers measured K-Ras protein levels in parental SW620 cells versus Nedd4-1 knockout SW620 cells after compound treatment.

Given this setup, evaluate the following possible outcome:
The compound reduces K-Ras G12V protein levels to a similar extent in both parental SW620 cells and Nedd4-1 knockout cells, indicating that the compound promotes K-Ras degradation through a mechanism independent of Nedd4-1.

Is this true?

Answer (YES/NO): NO